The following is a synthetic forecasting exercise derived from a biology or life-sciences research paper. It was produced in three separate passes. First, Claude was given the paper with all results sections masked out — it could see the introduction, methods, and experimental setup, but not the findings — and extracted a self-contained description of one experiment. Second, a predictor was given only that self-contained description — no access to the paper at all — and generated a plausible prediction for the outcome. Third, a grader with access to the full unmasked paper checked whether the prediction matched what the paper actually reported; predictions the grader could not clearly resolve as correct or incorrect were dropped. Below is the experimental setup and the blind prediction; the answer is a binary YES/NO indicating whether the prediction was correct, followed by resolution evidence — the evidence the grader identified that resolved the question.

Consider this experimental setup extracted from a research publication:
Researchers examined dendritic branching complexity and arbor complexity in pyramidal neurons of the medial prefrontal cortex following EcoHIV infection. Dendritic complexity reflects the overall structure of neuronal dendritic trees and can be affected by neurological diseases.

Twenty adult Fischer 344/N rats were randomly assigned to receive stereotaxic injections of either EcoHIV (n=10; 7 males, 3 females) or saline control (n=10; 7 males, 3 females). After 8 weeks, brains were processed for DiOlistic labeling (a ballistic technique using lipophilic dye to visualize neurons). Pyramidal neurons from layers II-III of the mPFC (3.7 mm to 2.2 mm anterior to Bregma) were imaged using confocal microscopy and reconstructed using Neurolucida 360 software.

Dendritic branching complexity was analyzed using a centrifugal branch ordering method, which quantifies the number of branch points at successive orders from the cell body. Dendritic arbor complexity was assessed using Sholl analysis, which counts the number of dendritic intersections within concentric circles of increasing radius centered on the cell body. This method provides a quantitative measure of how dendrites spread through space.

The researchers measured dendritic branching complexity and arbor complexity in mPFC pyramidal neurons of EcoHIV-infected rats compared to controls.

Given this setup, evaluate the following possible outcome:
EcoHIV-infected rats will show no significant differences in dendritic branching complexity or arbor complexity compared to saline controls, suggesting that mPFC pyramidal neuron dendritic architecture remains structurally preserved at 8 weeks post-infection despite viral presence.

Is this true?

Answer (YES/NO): NO